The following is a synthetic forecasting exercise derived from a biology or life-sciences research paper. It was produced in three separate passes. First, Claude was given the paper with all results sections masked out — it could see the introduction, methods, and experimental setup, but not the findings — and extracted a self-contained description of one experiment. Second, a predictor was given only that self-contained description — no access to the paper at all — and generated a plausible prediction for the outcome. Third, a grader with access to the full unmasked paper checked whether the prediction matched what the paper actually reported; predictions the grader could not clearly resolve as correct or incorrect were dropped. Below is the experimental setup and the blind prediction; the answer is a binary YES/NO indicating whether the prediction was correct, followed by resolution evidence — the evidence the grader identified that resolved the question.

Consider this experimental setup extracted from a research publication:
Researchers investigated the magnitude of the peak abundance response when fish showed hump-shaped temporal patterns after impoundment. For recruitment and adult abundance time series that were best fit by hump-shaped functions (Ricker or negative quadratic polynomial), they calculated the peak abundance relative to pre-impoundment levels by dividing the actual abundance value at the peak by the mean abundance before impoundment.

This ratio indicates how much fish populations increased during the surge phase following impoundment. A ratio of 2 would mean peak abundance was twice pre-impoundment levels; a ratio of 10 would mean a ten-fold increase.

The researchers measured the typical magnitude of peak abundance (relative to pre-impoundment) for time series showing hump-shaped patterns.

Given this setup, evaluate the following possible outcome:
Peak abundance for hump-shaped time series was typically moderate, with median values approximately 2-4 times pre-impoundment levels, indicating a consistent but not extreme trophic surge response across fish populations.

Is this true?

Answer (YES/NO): NO